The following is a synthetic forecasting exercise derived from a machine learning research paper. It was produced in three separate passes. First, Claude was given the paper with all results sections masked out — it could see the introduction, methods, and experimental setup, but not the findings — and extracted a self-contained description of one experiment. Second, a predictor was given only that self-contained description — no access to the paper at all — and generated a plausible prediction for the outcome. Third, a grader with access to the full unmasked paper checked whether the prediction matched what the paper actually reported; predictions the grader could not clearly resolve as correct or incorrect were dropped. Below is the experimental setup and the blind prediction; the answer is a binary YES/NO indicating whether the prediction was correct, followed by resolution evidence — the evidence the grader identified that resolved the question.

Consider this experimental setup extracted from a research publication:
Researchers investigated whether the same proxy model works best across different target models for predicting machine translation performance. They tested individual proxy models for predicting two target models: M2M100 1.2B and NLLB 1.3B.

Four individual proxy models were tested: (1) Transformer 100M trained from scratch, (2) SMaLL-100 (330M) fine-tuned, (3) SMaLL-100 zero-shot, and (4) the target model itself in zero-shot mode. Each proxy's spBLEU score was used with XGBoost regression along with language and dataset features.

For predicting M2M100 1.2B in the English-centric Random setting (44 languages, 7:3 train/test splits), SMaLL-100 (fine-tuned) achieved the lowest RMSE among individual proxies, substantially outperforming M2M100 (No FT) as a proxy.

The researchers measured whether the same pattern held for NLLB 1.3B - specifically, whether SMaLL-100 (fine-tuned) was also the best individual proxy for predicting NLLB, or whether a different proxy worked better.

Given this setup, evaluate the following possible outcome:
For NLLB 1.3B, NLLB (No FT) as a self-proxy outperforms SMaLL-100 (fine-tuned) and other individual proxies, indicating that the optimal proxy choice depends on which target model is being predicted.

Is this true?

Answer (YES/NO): YES